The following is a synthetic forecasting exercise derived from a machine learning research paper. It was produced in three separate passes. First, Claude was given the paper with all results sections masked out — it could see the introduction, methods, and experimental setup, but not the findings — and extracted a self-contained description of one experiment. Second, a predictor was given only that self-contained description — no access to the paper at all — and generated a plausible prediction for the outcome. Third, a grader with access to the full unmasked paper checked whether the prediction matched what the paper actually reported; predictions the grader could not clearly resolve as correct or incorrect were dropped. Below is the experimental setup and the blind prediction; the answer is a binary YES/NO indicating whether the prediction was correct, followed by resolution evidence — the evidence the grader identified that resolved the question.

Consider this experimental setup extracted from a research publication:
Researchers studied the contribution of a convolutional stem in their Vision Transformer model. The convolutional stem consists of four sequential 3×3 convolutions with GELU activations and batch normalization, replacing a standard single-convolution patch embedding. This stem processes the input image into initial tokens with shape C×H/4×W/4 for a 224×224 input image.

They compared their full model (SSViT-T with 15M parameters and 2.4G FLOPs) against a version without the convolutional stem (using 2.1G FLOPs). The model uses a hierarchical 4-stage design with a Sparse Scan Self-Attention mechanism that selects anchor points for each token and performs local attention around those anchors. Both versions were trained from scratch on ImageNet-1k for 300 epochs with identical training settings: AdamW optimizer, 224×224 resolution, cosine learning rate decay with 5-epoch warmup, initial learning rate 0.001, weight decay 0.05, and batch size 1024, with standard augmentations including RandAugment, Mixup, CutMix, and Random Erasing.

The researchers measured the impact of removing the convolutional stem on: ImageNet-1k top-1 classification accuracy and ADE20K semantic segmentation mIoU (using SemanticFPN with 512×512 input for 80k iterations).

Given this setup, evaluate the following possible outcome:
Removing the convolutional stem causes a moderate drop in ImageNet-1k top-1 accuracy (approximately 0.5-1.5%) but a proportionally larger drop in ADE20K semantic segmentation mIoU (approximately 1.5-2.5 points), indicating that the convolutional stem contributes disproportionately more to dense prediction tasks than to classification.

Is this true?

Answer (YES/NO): NO